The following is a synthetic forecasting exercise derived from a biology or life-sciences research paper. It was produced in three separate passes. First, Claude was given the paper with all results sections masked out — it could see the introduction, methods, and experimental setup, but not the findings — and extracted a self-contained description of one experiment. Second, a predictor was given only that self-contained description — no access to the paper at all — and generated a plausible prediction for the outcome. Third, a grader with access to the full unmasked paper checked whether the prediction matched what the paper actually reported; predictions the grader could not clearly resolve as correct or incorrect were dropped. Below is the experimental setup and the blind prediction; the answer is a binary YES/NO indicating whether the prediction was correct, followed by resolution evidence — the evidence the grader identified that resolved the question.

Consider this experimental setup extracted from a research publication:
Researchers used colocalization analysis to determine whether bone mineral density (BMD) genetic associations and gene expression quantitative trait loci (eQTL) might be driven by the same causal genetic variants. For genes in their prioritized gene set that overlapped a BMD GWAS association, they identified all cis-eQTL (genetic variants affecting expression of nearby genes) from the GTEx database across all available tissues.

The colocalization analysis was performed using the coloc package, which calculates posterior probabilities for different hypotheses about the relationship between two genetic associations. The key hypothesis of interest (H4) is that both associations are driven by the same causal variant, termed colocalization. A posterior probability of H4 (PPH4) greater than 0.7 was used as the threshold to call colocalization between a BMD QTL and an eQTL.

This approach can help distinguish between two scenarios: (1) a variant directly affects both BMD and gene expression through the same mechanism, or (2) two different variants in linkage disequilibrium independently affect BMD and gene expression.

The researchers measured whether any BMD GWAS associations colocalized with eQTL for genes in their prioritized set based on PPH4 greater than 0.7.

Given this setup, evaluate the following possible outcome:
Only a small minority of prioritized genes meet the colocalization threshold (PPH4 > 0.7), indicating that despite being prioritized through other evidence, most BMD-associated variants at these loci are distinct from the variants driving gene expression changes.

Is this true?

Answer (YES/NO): NO